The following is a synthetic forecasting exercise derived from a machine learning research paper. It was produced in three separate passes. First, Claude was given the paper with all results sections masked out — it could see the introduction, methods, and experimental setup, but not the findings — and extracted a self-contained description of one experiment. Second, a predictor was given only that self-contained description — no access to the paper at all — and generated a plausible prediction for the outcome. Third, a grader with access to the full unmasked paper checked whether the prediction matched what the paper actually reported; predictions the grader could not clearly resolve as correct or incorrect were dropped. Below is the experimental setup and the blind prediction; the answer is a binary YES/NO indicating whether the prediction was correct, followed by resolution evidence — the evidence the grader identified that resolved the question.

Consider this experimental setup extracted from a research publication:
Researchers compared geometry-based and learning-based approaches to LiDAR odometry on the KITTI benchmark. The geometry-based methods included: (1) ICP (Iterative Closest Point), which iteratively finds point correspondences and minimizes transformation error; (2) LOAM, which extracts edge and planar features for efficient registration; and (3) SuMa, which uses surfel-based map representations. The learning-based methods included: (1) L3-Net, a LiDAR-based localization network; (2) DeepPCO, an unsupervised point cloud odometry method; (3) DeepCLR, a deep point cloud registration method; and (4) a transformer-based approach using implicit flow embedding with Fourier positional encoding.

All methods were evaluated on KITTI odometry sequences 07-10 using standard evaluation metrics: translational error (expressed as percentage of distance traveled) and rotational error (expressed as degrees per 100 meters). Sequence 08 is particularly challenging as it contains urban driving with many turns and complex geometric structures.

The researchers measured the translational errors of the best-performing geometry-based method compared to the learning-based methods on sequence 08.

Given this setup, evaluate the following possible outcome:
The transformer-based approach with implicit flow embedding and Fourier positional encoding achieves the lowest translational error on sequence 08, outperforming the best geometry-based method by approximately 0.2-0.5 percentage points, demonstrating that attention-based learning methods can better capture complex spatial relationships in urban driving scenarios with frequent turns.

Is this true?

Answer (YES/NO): NO